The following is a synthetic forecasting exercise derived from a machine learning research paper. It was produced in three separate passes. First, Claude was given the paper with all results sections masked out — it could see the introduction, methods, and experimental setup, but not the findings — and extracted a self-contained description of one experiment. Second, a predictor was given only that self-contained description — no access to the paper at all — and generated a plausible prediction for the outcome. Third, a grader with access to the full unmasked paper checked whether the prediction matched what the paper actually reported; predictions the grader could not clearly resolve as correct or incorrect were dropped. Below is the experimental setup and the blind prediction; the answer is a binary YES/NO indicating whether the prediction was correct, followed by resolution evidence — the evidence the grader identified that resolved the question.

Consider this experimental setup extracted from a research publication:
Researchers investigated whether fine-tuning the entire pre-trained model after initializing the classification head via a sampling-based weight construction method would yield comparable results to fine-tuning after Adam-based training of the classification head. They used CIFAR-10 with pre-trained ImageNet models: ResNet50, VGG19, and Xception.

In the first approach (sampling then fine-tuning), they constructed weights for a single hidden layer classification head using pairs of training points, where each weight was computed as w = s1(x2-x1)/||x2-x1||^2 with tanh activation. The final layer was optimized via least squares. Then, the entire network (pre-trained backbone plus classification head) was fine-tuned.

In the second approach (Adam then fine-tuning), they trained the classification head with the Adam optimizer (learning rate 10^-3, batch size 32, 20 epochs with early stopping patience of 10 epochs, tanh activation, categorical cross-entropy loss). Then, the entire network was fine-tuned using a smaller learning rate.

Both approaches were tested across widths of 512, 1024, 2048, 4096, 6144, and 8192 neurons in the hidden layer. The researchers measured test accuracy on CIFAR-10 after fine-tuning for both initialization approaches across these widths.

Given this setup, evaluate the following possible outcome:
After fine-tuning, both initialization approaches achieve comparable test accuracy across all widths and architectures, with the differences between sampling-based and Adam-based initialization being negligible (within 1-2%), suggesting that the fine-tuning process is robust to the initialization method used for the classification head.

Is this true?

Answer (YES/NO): YES